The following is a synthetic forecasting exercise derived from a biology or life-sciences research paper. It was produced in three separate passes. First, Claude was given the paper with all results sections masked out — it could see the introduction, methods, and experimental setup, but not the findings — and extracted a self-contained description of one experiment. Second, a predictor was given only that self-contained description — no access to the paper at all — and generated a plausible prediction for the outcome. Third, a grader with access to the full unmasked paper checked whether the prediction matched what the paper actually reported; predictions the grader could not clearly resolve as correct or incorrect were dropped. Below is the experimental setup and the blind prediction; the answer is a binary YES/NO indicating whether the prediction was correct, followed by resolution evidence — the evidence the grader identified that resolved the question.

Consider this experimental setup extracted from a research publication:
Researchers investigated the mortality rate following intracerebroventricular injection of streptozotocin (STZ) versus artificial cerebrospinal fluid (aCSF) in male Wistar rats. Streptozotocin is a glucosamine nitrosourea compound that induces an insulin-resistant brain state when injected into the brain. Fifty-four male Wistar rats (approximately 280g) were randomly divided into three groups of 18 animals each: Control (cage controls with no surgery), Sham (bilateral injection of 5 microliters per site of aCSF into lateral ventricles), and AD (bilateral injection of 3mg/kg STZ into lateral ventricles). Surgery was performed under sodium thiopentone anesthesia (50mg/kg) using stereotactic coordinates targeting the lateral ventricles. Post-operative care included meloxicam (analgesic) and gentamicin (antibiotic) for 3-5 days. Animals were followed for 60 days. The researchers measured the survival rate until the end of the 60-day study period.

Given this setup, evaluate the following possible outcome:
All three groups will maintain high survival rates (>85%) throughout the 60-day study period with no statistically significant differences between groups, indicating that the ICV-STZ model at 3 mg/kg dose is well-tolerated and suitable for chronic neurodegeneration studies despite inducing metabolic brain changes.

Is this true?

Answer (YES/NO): NO